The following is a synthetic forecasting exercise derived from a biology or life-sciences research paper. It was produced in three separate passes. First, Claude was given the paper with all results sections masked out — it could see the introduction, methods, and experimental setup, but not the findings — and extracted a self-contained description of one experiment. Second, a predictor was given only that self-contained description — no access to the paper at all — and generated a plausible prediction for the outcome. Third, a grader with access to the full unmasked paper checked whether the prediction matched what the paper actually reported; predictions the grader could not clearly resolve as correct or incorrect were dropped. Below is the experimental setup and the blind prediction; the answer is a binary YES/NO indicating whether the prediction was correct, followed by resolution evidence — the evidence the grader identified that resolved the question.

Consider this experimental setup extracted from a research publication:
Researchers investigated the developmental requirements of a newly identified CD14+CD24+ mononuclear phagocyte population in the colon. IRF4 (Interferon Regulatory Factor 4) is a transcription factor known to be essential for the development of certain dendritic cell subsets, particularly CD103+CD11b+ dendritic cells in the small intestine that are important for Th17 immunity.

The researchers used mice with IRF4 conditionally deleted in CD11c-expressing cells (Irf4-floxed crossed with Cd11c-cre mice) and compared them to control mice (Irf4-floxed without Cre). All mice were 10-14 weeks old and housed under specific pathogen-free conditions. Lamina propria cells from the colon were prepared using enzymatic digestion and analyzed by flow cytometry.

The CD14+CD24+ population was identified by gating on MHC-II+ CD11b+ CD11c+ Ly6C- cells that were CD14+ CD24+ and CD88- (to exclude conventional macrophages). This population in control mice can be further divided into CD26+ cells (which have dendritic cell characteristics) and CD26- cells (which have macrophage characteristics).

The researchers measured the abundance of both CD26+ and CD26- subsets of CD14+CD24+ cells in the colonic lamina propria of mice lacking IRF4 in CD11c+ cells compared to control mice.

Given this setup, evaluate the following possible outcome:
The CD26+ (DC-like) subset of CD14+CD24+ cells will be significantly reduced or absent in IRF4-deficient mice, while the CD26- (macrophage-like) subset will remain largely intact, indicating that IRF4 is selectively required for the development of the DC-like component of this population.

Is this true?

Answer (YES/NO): NO